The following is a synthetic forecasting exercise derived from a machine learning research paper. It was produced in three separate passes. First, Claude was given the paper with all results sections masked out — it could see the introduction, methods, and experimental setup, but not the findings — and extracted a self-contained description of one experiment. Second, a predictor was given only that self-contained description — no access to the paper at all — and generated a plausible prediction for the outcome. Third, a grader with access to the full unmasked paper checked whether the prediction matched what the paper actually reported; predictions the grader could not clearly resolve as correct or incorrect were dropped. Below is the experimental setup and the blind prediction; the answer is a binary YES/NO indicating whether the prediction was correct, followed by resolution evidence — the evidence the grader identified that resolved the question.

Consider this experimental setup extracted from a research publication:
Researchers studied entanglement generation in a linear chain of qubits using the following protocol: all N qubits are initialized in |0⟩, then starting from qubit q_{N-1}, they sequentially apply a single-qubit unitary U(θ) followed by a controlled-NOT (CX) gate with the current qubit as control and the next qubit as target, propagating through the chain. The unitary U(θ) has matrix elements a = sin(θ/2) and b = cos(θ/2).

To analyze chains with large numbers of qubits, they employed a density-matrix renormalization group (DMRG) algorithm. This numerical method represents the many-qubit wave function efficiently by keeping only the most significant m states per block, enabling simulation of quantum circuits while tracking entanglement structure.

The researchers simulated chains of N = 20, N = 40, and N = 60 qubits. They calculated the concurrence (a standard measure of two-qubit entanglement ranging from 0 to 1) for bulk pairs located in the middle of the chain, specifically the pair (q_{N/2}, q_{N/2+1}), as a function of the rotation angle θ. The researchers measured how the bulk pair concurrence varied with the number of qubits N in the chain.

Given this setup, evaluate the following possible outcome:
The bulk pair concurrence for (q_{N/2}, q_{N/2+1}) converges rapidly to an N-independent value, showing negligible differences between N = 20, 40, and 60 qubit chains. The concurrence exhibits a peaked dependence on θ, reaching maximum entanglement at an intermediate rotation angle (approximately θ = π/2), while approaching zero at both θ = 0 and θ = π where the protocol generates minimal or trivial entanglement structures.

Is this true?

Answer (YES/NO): NO